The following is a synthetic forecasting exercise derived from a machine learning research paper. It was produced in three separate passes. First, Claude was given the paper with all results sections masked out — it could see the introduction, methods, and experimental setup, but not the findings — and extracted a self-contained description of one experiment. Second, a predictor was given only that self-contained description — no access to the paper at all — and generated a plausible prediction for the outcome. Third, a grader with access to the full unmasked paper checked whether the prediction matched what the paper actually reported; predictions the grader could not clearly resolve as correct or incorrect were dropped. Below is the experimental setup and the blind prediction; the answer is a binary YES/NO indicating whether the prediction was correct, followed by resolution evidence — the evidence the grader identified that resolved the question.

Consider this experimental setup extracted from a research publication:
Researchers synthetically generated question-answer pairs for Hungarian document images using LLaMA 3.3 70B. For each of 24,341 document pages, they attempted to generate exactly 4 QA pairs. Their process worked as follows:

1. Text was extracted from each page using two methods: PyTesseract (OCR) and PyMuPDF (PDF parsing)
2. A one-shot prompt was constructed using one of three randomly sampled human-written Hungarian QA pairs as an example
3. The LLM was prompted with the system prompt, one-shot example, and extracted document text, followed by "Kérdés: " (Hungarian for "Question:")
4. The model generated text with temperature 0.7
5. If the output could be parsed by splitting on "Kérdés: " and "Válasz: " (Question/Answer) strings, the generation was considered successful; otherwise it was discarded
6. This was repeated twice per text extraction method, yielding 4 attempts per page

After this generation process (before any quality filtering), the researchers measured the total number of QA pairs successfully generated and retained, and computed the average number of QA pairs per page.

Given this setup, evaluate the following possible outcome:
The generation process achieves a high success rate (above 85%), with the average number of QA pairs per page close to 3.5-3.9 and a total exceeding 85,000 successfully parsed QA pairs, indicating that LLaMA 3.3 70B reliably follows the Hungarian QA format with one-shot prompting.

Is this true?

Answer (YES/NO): YES